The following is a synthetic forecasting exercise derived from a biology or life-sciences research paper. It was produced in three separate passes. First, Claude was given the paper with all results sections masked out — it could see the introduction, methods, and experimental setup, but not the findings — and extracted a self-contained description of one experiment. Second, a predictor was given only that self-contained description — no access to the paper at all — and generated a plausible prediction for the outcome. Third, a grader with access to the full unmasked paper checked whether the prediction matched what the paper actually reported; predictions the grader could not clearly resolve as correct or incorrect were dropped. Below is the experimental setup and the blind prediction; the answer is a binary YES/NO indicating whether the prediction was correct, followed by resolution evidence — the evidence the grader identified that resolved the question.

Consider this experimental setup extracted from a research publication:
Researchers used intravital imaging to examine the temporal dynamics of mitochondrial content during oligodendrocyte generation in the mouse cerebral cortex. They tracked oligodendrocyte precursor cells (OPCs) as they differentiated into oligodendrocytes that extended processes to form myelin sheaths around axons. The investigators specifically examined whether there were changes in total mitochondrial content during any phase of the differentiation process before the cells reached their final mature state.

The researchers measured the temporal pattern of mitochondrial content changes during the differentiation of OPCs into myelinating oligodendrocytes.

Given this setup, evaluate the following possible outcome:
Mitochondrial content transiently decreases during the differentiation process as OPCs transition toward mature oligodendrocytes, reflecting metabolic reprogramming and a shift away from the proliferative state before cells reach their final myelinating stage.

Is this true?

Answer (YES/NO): NO